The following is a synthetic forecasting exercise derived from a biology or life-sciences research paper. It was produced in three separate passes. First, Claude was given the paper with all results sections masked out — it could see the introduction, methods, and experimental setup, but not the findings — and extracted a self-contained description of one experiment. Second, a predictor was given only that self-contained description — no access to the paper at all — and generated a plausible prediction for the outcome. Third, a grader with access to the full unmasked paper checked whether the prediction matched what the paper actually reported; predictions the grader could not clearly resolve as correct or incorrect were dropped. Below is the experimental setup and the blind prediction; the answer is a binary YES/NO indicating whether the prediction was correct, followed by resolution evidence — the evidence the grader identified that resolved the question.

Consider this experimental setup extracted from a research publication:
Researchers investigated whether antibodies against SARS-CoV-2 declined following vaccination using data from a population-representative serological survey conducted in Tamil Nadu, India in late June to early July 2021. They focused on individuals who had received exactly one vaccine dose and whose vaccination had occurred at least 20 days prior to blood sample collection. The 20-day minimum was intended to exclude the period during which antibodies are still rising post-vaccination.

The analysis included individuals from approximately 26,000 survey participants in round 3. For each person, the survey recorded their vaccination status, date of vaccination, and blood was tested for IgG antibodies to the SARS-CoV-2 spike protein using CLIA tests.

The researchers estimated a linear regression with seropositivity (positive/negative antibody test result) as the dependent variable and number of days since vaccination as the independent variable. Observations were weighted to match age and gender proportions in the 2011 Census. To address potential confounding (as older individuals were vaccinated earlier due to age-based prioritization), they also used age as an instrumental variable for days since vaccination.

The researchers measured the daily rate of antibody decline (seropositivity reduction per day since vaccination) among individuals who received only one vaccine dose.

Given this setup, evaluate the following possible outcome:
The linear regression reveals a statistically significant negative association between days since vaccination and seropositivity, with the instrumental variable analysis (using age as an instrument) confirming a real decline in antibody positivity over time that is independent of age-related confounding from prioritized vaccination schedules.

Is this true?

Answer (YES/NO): NO